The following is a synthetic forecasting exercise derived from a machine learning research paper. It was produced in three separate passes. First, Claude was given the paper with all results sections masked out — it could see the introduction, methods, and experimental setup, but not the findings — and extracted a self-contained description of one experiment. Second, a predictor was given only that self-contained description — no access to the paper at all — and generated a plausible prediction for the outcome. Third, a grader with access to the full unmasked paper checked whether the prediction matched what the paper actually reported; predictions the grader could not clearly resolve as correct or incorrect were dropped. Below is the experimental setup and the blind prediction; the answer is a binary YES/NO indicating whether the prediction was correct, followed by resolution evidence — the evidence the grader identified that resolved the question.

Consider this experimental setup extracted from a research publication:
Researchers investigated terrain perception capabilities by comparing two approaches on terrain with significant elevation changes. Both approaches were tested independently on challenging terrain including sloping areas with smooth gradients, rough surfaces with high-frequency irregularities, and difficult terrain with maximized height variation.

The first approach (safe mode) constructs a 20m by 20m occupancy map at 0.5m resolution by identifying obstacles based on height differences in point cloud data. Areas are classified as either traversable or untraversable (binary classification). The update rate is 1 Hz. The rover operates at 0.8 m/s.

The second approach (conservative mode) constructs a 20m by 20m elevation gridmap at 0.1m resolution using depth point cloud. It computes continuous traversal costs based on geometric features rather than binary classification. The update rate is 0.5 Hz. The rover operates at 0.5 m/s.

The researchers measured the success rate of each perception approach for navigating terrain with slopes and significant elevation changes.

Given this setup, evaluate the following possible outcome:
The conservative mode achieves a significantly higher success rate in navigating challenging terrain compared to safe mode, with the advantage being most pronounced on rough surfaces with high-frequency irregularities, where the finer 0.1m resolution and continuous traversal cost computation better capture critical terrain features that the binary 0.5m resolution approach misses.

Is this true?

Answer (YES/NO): NO